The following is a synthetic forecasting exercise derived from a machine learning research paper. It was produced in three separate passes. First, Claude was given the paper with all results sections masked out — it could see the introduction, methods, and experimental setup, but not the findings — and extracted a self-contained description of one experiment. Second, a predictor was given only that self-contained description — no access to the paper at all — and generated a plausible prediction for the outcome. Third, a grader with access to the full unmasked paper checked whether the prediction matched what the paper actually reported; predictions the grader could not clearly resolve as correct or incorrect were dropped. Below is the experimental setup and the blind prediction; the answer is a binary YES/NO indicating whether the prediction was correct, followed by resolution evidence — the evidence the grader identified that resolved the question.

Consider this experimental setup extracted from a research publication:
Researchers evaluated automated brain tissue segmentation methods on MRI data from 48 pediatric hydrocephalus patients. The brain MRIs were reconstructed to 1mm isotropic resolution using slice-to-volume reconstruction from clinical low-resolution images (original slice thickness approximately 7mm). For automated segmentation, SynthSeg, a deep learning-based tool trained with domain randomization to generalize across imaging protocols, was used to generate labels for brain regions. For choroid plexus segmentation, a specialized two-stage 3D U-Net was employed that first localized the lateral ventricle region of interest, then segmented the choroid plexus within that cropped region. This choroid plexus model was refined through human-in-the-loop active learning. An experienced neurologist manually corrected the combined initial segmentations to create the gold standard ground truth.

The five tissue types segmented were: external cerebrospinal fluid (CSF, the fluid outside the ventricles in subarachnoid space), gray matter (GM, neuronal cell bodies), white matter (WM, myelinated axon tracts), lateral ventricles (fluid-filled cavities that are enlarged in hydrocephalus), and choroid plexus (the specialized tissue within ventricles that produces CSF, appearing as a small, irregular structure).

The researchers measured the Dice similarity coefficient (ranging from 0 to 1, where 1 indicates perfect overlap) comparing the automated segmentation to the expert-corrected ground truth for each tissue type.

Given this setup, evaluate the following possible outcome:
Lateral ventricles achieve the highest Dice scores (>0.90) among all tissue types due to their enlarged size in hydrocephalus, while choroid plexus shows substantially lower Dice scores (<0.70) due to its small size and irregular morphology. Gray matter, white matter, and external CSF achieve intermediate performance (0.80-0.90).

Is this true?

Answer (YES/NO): NO